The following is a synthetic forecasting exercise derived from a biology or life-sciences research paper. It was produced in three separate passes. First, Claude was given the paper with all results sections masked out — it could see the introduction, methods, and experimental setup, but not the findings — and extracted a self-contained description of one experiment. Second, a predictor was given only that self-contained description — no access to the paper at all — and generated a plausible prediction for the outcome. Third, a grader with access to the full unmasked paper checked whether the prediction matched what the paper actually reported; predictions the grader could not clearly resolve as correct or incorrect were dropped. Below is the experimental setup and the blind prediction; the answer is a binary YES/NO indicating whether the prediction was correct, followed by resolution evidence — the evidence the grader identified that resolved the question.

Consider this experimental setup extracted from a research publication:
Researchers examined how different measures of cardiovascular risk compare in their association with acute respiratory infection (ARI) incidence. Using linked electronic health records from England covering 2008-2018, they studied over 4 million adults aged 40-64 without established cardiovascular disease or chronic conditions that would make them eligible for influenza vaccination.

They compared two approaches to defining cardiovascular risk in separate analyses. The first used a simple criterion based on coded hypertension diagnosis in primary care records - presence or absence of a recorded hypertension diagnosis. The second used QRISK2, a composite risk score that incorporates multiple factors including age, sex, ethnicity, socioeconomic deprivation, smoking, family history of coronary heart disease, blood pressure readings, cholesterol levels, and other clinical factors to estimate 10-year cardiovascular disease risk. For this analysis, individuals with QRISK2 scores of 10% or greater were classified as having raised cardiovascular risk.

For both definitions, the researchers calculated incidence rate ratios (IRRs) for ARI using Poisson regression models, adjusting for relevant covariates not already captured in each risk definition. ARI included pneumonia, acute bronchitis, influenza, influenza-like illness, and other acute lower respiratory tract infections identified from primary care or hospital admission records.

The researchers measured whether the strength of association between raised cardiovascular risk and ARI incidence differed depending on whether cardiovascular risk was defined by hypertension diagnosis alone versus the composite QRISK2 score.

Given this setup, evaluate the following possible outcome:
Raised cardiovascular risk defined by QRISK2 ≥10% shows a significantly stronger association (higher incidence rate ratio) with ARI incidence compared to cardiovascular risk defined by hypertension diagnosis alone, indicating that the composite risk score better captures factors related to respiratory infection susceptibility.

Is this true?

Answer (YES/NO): YES